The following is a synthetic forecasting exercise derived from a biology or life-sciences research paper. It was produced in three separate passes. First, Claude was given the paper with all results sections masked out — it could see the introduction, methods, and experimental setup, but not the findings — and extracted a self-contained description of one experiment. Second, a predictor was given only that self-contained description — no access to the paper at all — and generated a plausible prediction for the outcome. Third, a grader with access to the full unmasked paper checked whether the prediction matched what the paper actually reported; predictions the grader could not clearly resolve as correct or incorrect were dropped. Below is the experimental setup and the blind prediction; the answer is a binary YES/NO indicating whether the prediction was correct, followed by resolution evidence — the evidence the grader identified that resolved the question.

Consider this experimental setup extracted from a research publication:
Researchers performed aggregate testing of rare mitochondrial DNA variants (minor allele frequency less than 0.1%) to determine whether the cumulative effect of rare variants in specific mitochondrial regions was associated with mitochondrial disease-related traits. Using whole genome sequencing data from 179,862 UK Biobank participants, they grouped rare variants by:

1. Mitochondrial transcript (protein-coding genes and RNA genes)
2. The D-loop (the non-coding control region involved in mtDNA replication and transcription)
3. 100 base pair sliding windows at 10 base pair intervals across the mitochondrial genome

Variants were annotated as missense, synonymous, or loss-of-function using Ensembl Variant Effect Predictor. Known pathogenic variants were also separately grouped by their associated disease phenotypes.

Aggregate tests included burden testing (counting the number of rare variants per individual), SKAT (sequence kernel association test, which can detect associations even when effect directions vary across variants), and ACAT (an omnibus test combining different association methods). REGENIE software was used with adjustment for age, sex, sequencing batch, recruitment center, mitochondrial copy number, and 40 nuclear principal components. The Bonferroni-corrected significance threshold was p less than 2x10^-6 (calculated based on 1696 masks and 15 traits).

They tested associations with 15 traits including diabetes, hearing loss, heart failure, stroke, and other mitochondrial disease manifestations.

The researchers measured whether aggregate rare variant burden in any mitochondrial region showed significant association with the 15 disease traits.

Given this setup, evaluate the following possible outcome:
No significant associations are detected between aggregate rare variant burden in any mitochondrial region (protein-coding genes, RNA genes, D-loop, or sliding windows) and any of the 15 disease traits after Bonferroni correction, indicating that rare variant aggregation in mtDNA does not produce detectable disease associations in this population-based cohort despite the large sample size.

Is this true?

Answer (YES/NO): YES